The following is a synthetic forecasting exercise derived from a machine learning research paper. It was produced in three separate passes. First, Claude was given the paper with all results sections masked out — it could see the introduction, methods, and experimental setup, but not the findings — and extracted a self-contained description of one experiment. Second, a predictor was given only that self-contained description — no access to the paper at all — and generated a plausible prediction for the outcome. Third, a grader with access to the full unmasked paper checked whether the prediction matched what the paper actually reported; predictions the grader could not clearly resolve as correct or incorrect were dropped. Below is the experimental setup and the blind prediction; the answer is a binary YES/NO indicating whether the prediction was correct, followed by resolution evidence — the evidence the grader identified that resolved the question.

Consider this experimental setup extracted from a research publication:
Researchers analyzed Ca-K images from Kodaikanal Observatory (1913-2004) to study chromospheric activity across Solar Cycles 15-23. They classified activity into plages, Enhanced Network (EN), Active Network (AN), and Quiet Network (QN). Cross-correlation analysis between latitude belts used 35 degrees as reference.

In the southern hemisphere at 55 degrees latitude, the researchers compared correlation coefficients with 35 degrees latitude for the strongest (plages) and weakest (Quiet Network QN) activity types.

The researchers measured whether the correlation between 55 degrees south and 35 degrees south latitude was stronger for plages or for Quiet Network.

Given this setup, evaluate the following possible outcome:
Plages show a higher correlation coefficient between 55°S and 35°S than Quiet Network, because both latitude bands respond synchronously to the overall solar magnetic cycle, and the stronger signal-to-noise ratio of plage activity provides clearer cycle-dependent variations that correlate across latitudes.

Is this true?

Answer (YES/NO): NO